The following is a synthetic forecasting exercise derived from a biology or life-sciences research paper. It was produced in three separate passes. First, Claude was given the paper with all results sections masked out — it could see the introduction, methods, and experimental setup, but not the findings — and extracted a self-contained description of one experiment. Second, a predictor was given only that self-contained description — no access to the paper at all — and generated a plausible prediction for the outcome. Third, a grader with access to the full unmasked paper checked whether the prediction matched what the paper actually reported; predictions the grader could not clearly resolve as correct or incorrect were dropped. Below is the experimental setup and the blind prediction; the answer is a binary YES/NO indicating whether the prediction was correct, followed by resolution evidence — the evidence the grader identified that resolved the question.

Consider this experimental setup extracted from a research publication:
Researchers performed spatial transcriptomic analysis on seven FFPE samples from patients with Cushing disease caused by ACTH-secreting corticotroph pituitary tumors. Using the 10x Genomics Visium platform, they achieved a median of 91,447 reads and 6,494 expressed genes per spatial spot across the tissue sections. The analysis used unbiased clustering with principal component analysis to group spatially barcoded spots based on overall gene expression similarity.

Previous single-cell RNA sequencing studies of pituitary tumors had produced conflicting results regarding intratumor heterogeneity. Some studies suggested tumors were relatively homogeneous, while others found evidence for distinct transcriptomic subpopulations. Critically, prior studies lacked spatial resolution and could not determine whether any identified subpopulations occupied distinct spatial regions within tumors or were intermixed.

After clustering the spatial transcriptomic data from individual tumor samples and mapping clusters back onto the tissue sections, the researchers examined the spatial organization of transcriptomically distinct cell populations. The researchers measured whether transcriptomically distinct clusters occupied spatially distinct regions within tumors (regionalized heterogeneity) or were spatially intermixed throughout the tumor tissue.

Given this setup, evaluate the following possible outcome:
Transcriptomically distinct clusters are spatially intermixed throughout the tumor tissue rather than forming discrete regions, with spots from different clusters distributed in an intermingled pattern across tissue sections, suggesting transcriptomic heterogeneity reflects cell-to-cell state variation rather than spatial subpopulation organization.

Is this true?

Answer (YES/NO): NO